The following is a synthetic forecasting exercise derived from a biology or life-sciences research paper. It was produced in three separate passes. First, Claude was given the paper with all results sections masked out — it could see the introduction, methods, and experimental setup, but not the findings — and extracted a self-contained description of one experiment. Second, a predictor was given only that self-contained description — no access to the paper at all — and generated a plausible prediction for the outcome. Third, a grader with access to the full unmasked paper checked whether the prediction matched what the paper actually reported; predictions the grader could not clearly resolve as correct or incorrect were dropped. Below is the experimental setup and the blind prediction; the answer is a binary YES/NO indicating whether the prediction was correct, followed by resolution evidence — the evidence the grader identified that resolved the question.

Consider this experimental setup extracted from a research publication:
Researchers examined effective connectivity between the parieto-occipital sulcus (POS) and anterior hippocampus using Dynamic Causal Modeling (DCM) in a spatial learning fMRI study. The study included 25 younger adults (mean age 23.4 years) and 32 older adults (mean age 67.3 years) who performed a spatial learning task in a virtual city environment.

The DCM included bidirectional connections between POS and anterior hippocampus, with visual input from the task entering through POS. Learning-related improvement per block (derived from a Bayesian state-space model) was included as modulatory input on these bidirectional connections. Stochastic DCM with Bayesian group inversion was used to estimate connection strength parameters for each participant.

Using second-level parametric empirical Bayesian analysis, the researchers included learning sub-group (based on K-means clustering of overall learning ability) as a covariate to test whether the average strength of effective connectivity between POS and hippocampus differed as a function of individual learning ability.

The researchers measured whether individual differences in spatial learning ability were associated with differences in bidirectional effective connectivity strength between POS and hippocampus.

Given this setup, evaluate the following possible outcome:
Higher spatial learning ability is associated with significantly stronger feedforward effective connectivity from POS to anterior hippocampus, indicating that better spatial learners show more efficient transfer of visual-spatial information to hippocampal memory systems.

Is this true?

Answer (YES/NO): NO